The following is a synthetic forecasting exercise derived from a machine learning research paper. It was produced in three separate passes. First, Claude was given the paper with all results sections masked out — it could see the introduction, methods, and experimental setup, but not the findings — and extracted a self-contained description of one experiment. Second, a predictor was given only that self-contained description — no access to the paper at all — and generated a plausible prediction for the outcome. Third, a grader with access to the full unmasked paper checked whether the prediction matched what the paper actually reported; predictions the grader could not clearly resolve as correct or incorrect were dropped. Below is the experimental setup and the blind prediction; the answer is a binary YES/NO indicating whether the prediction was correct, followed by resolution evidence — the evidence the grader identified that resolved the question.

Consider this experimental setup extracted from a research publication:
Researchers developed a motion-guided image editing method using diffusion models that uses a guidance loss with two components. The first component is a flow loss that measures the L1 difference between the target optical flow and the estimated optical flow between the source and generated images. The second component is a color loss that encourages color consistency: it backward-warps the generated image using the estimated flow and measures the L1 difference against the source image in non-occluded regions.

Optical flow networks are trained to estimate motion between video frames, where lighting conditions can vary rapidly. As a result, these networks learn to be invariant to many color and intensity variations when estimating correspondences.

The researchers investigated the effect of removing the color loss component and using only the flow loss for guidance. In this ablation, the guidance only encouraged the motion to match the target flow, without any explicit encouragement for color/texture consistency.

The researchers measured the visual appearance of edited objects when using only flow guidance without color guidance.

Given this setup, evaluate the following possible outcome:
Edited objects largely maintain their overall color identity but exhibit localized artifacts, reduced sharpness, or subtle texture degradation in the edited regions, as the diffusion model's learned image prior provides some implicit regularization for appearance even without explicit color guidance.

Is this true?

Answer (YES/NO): NO